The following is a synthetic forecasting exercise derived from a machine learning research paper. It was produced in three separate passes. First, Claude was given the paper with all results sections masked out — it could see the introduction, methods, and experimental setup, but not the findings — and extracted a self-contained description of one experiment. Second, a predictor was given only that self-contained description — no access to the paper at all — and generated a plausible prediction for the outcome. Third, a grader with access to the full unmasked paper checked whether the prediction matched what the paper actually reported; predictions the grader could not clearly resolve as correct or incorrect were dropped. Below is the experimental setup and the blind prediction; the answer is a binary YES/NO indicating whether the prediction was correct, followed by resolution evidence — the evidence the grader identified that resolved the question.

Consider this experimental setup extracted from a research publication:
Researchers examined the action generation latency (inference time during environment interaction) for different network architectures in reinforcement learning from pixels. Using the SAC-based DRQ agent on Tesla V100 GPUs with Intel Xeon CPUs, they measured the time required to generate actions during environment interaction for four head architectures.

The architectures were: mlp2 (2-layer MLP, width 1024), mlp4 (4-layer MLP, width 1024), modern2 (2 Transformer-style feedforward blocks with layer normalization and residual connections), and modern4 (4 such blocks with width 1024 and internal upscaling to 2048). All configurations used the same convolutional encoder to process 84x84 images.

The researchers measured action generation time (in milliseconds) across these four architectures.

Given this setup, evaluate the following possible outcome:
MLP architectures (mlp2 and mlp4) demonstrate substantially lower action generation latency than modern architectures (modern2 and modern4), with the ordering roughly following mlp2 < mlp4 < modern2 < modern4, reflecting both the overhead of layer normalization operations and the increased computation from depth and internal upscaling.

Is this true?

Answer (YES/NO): NO